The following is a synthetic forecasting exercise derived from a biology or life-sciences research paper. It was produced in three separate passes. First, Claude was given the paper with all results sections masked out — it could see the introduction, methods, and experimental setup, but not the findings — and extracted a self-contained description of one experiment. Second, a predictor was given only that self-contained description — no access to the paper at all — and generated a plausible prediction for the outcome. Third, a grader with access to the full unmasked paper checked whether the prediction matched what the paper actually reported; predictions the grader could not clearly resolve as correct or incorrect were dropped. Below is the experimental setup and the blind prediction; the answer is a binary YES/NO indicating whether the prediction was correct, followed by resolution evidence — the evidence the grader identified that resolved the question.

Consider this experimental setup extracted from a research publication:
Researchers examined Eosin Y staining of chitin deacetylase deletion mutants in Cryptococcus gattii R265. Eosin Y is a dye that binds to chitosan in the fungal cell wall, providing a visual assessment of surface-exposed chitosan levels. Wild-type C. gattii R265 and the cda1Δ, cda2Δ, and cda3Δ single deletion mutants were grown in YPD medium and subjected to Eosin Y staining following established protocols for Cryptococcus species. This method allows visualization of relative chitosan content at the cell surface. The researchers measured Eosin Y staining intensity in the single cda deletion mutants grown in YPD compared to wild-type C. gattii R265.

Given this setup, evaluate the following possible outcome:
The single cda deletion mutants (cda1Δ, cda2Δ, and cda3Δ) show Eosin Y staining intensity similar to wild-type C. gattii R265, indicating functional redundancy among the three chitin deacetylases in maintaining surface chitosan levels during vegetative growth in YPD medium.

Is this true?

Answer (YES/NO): NO